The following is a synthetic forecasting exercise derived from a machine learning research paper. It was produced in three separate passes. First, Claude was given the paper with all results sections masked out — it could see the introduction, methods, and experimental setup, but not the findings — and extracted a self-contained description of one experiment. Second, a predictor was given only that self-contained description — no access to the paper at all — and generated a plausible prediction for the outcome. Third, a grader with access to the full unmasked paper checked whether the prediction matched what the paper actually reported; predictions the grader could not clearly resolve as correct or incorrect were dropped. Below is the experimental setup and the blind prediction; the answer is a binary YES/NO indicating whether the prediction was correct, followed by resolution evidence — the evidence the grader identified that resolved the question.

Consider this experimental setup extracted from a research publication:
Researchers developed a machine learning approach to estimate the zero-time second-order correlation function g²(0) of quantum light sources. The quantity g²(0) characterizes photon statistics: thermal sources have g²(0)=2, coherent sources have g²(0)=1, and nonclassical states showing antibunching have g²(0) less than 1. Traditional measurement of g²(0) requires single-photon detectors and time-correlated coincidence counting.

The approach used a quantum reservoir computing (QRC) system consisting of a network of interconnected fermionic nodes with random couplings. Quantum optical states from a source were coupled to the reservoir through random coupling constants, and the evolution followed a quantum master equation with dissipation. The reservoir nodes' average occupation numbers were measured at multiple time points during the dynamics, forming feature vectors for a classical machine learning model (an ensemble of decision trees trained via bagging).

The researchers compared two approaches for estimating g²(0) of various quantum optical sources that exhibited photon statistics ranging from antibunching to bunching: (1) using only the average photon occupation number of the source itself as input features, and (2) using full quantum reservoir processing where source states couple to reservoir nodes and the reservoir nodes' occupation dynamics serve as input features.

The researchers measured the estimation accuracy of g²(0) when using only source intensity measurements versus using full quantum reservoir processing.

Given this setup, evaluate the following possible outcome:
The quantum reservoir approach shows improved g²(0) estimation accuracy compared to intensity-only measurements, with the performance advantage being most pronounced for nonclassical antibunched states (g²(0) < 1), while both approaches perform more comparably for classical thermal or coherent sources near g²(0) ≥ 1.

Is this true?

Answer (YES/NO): NO